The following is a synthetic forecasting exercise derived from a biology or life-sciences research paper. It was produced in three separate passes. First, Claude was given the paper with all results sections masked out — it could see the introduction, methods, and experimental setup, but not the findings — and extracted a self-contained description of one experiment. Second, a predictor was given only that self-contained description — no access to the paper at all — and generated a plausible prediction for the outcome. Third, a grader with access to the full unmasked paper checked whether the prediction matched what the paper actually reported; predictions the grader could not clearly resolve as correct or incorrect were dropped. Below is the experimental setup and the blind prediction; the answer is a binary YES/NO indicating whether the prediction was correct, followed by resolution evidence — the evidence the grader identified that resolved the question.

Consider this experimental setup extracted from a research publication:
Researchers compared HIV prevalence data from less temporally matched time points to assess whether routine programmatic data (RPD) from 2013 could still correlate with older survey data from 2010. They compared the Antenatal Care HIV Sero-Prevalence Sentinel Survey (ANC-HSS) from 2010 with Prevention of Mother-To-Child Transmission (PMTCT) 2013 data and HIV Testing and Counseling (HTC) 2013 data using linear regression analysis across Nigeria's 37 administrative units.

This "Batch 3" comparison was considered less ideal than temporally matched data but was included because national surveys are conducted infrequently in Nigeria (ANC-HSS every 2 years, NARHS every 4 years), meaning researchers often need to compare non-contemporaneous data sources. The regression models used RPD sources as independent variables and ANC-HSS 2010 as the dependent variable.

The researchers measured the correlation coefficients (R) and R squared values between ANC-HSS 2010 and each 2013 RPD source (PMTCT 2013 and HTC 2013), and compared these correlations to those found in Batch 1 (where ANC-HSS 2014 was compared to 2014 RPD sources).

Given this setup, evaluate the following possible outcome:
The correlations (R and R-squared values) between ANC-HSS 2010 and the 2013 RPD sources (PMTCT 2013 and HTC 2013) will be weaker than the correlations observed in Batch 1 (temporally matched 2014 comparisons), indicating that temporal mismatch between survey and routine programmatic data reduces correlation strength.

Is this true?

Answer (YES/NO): NO